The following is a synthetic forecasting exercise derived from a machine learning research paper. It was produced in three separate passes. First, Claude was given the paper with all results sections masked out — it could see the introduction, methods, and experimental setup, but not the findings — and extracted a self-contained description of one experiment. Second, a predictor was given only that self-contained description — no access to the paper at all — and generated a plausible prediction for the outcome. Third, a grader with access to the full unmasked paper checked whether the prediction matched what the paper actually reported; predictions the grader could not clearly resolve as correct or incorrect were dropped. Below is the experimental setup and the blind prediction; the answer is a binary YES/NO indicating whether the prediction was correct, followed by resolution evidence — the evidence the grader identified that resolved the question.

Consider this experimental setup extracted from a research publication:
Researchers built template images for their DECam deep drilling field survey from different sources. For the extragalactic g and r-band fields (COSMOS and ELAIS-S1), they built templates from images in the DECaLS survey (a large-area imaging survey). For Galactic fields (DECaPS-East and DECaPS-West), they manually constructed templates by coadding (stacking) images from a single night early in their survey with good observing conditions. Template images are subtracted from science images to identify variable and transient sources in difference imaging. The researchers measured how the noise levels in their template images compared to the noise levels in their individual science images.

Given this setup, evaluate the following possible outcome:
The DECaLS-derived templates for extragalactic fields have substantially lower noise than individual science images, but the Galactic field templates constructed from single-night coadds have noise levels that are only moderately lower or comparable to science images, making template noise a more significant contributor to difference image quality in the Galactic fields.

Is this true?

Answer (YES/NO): NO